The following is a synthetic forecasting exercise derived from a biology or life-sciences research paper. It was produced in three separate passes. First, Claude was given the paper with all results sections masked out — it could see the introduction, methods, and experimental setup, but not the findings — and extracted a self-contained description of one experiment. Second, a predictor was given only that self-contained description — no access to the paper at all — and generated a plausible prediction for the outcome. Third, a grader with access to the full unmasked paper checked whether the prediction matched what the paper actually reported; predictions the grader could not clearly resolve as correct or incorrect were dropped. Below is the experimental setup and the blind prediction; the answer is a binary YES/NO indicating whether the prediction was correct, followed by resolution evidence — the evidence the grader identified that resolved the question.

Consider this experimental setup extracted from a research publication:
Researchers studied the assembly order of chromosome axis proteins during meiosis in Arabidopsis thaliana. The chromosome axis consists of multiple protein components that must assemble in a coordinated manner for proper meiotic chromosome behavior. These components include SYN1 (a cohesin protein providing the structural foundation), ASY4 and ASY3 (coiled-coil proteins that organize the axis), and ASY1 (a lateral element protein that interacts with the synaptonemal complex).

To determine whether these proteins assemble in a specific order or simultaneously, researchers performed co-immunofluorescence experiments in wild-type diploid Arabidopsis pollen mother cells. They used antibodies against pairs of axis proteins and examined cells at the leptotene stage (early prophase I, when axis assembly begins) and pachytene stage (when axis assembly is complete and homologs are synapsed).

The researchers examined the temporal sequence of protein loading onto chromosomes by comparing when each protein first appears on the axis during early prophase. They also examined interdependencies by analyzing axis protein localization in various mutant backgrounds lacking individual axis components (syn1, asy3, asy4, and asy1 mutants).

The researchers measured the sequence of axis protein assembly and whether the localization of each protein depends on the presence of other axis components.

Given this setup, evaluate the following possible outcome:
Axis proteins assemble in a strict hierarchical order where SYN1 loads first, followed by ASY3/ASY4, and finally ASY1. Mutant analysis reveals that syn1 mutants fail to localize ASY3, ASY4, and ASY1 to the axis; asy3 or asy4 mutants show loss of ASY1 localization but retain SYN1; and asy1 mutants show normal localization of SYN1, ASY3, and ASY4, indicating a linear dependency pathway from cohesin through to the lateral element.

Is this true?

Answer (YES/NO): NO